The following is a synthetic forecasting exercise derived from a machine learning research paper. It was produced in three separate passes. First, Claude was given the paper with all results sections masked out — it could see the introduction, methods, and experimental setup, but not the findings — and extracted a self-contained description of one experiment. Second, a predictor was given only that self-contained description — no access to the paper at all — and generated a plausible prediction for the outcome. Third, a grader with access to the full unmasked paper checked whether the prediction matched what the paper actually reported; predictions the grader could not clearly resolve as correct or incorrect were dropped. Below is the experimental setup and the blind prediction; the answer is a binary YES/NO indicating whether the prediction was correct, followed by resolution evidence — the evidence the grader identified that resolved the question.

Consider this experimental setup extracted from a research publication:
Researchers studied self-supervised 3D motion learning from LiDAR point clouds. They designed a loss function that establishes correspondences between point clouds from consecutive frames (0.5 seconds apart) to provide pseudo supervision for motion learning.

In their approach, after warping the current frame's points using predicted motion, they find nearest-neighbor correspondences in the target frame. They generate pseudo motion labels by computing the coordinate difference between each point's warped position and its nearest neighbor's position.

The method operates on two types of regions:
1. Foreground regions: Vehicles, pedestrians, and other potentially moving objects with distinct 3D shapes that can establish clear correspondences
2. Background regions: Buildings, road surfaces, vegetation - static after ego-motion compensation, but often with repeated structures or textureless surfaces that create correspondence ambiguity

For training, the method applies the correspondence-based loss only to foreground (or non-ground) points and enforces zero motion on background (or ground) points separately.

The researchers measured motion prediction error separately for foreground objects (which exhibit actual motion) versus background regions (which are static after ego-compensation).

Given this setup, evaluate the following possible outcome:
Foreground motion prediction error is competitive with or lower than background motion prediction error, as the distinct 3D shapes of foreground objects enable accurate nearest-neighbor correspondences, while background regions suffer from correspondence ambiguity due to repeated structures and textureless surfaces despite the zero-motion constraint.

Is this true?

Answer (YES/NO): NO